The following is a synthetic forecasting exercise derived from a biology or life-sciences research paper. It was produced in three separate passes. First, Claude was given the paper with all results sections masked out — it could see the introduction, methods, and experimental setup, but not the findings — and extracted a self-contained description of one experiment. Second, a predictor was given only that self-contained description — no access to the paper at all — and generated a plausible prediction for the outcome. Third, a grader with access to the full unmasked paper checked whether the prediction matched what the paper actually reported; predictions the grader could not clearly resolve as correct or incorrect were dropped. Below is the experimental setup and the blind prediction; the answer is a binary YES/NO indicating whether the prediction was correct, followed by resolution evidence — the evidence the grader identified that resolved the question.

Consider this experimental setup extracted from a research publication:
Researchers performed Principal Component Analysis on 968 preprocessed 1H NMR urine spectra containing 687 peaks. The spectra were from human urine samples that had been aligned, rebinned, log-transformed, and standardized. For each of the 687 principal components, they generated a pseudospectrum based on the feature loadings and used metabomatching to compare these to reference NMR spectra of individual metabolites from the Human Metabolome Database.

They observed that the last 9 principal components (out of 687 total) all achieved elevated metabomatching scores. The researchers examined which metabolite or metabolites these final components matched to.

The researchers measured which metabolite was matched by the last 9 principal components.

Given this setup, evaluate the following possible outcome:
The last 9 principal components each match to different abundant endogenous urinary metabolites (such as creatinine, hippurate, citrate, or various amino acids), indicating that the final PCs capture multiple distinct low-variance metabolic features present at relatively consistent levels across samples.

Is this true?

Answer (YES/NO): NO